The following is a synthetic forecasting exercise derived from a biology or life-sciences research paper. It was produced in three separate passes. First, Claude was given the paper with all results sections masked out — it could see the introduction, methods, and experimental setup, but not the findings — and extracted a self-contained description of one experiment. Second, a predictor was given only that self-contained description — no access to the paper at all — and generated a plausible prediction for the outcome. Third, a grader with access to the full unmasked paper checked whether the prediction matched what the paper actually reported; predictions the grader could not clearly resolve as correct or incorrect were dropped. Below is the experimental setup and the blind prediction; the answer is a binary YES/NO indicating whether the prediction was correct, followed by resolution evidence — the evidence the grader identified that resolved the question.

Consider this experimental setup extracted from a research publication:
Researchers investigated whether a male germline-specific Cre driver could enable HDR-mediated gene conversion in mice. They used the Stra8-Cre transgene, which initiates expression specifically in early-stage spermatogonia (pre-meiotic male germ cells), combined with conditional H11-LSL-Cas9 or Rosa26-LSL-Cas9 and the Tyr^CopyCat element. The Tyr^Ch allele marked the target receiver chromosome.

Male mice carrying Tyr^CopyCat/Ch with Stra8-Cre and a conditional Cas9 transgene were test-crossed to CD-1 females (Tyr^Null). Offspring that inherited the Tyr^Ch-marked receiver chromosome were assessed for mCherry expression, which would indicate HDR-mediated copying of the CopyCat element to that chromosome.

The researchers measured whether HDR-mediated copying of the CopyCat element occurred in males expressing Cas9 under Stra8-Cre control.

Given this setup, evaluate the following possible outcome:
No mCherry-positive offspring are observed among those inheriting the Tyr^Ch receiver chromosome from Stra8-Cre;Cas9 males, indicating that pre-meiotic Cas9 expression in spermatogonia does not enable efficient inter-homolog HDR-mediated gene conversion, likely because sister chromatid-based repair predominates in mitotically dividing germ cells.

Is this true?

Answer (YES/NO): YES